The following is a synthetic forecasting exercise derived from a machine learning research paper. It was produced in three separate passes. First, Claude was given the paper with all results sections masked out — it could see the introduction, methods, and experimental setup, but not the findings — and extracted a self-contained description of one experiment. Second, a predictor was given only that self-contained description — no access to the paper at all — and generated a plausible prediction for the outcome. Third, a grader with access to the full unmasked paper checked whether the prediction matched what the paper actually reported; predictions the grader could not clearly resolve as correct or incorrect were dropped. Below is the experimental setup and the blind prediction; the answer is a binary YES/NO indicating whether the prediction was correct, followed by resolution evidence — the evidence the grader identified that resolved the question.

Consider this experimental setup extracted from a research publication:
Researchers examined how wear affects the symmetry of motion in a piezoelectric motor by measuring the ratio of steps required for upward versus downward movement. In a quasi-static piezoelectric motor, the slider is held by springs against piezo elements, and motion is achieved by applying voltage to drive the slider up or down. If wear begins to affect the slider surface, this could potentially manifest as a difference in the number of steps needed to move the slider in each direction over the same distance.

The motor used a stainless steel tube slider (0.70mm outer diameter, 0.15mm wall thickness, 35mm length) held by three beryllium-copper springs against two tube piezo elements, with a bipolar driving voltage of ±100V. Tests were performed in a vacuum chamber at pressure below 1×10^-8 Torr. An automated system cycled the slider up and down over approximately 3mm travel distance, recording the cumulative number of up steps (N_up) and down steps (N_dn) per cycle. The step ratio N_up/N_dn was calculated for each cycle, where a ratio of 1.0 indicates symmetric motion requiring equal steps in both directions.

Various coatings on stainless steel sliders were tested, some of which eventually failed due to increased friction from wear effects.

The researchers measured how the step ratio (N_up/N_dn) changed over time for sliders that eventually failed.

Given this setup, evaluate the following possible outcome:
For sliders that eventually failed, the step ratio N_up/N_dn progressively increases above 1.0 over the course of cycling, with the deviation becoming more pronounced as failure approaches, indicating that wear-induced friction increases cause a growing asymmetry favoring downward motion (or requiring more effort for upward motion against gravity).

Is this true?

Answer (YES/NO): NO